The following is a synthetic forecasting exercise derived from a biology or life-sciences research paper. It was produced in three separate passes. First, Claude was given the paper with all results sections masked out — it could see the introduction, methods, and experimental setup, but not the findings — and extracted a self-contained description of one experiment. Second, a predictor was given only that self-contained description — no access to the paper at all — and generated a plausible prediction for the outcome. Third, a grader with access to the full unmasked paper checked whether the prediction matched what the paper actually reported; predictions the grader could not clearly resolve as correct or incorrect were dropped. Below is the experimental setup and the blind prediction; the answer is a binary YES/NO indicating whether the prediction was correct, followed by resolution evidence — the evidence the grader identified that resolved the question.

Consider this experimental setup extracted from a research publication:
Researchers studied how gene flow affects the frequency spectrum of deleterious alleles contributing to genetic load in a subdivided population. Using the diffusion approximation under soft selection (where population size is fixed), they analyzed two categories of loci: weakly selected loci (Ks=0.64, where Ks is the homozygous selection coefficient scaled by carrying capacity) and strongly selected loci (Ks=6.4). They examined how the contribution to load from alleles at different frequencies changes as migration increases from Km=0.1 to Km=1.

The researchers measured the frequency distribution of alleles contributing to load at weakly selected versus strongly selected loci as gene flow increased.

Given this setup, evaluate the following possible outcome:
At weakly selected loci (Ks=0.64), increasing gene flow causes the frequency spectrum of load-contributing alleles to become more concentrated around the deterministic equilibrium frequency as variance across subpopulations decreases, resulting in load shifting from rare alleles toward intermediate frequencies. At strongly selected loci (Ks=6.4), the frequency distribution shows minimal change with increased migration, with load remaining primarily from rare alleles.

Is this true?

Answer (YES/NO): NO